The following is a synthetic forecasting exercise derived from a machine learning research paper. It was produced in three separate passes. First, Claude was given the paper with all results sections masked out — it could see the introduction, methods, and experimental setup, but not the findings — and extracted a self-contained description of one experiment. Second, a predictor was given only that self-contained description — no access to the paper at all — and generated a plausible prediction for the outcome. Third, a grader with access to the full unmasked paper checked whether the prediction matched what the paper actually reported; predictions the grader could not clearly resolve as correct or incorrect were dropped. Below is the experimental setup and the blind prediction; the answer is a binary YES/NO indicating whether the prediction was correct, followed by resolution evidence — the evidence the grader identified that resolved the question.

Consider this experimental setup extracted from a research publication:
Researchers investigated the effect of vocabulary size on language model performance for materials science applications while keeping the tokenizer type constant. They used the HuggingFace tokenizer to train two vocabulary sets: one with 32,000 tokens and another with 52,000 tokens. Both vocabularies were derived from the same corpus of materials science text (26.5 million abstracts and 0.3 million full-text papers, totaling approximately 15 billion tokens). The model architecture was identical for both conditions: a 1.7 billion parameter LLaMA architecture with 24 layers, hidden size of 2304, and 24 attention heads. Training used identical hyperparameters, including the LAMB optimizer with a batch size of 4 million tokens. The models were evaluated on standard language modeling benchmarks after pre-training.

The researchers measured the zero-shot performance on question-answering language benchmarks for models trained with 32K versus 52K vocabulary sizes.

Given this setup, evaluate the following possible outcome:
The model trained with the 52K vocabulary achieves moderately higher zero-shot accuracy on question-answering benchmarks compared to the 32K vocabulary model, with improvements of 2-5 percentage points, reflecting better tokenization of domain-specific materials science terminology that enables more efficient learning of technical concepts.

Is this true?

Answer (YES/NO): NO